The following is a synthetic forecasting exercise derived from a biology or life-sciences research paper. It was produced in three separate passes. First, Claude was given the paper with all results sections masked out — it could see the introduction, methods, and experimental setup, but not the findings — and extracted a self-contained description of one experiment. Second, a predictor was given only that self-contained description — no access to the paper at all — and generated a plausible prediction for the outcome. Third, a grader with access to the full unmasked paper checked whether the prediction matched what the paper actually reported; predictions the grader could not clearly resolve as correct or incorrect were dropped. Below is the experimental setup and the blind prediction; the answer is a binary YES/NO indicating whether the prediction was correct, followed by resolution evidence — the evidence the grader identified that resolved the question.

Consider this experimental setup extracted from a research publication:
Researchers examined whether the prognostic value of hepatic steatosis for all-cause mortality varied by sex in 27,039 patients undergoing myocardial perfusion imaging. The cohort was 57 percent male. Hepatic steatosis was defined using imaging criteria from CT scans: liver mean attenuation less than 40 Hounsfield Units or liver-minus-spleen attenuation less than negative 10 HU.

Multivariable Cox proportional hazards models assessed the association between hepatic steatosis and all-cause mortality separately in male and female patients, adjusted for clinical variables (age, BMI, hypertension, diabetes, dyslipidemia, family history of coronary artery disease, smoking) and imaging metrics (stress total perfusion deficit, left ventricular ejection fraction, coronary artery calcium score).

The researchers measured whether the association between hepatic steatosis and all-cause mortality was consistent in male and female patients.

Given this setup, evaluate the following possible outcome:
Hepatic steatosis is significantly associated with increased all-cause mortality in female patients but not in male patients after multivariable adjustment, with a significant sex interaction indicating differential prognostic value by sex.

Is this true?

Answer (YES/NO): NO